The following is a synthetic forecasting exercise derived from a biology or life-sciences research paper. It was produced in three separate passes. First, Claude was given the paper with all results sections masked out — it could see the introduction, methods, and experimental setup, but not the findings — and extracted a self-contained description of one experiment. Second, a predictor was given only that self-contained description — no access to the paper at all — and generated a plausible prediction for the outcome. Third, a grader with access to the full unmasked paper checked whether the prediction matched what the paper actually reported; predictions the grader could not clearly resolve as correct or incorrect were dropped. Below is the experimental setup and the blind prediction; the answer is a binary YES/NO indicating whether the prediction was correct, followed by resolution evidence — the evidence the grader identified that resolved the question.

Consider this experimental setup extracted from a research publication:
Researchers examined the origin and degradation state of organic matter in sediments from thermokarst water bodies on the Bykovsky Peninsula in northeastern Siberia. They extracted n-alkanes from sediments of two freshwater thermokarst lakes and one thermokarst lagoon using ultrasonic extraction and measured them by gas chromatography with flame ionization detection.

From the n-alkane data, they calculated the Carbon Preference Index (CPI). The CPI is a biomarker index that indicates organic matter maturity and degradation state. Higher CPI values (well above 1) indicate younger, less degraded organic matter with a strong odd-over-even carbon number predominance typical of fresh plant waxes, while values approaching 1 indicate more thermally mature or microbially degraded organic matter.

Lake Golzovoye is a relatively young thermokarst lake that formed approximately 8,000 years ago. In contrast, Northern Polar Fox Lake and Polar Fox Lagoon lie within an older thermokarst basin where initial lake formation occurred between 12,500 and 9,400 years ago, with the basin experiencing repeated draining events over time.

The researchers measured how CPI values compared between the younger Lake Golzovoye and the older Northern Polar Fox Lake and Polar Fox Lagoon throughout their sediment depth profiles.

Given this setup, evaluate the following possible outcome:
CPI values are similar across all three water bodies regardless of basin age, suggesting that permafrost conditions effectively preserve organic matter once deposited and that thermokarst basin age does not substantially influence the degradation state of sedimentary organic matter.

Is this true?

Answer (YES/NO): NO